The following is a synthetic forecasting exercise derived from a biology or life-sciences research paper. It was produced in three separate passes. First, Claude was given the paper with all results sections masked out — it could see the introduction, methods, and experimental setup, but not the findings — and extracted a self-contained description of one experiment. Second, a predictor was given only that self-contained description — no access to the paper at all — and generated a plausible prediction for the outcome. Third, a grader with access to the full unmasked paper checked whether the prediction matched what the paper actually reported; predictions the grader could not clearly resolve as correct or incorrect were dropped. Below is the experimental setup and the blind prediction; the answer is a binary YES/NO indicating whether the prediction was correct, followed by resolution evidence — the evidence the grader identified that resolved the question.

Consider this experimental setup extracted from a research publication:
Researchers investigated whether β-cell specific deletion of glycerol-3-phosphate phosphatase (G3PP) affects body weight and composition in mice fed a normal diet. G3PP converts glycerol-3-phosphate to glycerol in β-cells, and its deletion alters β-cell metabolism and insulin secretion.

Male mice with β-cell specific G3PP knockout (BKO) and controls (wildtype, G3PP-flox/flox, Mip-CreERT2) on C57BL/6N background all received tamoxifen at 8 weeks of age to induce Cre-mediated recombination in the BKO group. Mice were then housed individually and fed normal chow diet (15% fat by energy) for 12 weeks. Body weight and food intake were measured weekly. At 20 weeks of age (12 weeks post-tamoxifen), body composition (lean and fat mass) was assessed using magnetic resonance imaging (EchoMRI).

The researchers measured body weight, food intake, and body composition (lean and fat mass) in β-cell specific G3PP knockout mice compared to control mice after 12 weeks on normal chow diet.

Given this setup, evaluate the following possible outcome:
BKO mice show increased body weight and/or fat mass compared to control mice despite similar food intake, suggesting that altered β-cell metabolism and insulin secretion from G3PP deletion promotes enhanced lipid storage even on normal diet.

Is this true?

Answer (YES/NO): YES